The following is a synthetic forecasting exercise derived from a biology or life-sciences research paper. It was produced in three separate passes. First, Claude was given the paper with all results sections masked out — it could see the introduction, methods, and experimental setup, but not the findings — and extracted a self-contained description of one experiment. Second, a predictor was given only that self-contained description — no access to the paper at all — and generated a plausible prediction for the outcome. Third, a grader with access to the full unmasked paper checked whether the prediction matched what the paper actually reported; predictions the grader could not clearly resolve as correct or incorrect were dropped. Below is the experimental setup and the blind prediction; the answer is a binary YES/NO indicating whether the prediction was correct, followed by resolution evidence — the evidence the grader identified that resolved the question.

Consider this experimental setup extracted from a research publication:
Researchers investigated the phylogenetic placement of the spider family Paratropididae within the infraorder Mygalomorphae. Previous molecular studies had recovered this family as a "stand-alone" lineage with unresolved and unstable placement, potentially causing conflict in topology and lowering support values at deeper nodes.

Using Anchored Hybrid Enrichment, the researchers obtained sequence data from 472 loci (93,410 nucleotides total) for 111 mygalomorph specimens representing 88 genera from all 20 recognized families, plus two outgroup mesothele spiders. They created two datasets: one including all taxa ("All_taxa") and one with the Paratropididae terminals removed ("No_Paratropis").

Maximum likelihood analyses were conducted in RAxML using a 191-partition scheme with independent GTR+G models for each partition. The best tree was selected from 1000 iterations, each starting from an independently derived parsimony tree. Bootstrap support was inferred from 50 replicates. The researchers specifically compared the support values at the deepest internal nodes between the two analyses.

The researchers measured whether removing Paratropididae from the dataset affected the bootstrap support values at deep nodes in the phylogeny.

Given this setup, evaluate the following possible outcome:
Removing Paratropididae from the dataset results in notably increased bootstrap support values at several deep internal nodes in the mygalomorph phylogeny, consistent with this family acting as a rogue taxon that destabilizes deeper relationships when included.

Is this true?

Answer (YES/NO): YES